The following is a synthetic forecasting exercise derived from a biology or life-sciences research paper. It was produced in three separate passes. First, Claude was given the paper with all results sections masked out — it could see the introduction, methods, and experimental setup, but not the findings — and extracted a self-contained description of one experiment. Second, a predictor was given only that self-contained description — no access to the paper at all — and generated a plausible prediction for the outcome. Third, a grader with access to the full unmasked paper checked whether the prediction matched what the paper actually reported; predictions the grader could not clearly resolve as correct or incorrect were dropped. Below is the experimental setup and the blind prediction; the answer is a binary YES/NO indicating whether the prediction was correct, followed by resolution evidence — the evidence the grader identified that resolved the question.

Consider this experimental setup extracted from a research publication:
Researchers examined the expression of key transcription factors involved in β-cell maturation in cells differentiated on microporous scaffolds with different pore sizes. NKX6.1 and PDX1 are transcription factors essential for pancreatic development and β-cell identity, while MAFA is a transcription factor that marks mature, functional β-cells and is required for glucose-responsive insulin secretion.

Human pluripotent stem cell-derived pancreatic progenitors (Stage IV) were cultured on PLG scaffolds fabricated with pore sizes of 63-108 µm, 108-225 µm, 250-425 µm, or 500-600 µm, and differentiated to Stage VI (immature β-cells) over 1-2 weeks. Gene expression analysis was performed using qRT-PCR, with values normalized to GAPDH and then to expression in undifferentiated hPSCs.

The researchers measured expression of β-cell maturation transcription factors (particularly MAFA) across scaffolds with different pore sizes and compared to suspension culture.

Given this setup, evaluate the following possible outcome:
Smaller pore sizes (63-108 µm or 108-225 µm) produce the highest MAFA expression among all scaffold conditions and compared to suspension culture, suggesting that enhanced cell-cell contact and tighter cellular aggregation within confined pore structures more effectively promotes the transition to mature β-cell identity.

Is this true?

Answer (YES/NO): NO